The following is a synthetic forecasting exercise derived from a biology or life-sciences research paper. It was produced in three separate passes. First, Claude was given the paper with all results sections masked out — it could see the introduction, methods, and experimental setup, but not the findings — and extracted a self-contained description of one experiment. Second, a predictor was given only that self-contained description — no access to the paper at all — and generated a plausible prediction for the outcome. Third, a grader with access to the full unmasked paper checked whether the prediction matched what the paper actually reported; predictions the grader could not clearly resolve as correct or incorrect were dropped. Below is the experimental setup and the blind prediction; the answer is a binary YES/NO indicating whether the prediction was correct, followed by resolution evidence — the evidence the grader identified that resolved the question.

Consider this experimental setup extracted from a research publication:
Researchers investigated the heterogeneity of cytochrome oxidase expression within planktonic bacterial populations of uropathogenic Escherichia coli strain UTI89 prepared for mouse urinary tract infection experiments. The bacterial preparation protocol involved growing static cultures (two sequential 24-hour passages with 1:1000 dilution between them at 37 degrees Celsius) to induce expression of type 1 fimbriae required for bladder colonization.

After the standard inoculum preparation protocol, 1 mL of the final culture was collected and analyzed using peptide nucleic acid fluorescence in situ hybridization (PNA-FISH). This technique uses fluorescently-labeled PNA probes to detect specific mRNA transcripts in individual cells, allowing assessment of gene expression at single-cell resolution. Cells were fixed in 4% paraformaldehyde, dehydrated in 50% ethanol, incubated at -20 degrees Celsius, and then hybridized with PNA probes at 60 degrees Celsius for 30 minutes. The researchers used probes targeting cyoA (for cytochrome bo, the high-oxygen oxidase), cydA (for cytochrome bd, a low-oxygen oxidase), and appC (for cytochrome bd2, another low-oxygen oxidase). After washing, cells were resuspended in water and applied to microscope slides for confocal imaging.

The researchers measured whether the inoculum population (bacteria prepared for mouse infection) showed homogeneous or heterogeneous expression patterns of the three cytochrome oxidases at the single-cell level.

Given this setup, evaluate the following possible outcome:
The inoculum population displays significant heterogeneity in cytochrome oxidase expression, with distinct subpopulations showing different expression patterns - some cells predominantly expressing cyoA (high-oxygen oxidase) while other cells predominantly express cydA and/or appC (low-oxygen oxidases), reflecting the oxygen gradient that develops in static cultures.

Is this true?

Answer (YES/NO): YES